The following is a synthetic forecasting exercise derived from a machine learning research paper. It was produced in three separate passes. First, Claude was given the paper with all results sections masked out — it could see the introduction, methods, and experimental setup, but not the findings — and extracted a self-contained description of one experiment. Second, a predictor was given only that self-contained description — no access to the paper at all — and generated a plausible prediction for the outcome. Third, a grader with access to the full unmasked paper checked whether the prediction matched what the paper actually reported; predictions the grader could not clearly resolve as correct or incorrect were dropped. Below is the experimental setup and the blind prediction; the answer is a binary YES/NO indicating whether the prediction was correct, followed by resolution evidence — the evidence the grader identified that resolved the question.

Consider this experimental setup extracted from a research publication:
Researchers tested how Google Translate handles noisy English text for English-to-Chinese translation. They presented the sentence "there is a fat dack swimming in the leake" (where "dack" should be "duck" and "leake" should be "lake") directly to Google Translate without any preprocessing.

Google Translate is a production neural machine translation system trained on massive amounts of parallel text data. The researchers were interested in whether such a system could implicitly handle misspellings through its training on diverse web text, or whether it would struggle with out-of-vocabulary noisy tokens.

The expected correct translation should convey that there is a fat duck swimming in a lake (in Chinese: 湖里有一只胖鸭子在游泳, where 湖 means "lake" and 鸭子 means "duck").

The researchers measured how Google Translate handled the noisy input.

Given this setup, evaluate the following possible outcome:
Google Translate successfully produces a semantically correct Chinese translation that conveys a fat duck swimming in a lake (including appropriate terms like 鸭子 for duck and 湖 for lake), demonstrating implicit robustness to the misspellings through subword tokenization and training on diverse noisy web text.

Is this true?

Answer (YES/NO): NO